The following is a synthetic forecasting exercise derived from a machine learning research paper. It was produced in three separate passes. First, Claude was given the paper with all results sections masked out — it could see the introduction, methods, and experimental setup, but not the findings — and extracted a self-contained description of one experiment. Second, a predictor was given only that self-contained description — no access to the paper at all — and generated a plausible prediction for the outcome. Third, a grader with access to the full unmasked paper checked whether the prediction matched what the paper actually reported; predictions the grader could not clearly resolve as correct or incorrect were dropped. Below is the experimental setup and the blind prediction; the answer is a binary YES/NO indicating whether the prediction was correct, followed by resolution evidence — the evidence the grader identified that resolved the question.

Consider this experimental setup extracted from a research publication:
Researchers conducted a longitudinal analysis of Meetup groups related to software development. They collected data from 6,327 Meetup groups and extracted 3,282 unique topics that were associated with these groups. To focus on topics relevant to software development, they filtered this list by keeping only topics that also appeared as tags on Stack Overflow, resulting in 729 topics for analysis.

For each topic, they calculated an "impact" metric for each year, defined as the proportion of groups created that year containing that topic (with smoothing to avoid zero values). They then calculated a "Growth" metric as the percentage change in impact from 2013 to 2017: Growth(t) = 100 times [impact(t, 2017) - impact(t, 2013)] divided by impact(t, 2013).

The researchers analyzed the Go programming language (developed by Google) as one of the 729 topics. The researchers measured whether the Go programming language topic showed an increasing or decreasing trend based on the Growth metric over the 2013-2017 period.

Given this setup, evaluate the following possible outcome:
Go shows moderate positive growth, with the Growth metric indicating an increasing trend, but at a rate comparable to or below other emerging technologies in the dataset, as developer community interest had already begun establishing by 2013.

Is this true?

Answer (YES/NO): NO